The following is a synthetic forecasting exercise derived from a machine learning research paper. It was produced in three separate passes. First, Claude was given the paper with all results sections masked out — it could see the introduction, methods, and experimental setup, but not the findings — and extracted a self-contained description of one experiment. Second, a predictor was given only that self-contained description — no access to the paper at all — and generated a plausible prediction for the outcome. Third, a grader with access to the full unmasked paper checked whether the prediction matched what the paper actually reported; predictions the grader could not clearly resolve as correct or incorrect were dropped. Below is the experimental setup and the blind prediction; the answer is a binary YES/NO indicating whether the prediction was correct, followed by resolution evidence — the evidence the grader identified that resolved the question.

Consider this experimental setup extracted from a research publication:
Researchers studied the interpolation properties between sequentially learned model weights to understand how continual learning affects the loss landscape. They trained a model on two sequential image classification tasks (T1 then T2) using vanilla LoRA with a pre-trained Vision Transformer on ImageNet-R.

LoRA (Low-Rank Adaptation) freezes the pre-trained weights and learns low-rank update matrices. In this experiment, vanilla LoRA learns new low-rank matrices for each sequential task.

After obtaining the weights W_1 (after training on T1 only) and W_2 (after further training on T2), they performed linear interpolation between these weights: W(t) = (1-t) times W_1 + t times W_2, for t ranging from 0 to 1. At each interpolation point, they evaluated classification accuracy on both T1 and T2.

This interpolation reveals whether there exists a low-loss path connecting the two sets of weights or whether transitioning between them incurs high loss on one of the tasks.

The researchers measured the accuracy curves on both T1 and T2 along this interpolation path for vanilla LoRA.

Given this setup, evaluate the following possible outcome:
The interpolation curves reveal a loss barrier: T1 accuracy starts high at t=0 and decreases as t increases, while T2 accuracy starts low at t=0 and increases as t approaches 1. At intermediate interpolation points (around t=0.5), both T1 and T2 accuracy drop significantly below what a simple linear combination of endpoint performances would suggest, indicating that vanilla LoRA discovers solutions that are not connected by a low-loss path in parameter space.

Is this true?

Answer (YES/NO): NO